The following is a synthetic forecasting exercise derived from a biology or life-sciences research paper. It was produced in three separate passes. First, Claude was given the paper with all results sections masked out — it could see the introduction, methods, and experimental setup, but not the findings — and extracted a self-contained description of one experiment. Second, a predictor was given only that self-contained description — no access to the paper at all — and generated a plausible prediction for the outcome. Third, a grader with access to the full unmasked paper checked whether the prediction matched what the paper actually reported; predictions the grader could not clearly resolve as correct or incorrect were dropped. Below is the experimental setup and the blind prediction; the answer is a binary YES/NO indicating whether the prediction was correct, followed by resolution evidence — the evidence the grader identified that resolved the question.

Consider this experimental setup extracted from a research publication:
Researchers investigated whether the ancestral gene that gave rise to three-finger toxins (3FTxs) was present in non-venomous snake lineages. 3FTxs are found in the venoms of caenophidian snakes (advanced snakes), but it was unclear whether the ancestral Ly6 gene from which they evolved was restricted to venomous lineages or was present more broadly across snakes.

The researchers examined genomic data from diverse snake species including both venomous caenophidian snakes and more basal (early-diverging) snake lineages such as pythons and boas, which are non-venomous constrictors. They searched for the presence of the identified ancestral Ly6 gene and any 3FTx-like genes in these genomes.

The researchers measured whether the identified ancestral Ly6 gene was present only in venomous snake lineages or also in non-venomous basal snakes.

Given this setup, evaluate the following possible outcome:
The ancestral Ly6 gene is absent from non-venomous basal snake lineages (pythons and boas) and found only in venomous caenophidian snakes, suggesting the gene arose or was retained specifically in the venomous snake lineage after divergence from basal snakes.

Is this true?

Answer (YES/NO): NO